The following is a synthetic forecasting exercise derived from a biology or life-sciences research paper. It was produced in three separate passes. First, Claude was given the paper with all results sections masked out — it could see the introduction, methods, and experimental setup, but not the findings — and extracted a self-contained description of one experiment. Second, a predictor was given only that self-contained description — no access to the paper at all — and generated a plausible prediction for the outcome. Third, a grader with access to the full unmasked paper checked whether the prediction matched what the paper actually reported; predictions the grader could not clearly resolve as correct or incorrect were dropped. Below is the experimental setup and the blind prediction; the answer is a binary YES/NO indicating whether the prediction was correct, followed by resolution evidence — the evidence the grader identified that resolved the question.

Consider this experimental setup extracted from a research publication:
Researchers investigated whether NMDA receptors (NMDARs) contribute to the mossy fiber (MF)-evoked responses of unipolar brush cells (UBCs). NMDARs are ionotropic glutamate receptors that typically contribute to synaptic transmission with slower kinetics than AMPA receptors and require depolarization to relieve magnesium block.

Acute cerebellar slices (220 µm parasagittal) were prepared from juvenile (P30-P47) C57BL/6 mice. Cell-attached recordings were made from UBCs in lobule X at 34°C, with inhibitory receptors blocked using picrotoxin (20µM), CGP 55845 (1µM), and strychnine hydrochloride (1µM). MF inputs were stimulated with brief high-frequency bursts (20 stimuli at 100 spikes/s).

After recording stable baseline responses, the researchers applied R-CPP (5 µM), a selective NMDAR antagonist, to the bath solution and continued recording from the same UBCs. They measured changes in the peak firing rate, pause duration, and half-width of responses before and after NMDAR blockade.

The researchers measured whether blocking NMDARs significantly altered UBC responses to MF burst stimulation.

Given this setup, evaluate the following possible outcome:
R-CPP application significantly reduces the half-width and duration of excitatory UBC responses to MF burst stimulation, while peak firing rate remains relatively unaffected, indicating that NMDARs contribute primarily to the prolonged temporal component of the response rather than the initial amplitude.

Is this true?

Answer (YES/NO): NO